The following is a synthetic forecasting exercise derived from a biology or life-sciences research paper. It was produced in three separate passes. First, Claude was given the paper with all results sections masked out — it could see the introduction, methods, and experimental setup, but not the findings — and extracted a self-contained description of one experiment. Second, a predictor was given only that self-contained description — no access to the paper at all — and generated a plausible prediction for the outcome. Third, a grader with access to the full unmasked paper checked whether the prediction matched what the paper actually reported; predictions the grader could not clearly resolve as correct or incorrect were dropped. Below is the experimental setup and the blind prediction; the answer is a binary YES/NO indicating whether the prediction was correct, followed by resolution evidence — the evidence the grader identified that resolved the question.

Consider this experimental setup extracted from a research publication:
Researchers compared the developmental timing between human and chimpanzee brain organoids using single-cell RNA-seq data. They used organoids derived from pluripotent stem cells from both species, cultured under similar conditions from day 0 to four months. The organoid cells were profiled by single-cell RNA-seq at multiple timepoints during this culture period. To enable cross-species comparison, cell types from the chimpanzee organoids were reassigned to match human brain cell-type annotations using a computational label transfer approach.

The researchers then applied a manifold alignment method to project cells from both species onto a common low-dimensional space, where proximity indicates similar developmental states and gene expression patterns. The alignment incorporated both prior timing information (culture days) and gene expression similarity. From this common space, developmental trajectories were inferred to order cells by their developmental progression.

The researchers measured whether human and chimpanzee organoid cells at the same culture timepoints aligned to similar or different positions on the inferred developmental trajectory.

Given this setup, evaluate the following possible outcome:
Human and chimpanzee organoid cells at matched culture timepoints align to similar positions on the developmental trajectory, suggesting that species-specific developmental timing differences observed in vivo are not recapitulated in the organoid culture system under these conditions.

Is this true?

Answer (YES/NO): NO